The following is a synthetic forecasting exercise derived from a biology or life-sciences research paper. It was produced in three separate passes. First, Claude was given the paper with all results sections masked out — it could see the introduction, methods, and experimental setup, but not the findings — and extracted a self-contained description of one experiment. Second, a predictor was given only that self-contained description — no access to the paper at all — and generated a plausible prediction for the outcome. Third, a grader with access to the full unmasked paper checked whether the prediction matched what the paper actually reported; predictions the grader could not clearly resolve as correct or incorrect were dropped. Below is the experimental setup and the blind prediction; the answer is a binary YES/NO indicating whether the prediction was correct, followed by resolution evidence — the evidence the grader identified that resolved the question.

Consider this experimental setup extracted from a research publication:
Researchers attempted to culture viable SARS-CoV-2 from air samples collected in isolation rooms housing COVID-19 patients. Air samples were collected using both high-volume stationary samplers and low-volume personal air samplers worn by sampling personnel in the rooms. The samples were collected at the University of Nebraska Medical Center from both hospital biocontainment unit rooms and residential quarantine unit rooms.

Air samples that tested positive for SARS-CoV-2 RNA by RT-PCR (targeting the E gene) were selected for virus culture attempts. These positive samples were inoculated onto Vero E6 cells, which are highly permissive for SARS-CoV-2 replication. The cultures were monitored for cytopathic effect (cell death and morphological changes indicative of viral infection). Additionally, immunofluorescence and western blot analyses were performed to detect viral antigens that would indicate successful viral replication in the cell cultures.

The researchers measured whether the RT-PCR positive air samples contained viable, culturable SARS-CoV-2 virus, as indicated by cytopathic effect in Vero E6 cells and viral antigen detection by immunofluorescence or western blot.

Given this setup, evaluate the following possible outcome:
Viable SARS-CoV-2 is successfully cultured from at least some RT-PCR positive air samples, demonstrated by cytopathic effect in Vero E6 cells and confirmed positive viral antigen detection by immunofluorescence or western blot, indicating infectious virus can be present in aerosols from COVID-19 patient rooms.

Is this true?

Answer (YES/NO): NO